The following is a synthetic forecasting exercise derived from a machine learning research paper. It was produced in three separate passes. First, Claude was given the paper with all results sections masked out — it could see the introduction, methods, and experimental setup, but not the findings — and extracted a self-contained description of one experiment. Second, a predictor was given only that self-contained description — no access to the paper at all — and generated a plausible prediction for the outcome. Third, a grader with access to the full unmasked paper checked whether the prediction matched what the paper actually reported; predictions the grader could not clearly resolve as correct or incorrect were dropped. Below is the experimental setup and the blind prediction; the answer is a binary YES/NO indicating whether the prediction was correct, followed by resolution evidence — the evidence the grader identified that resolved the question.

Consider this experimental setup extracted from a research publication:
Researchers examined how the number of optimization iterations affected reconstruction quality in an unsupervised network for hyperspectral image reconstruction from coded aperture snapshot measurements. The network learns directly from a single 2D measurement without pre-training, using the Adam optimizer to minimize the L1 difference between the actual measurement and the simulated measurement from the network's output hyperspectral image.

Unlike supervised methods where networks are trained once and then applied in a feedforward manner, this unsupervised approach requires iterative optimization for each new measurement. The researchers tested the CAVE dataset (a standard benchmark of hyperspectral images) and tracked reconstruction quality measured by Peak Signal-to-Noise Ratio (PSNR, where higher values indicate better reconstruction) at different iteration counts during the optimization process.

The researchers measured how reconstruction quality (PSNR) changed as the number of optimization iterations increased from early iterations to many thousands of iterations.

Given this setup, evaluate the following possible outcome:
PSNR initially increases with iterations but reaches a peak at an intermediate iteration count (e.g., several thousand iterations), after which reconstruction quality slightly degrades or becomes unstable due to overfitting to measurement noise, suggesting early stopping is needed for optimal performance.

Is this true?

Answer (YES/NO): NO